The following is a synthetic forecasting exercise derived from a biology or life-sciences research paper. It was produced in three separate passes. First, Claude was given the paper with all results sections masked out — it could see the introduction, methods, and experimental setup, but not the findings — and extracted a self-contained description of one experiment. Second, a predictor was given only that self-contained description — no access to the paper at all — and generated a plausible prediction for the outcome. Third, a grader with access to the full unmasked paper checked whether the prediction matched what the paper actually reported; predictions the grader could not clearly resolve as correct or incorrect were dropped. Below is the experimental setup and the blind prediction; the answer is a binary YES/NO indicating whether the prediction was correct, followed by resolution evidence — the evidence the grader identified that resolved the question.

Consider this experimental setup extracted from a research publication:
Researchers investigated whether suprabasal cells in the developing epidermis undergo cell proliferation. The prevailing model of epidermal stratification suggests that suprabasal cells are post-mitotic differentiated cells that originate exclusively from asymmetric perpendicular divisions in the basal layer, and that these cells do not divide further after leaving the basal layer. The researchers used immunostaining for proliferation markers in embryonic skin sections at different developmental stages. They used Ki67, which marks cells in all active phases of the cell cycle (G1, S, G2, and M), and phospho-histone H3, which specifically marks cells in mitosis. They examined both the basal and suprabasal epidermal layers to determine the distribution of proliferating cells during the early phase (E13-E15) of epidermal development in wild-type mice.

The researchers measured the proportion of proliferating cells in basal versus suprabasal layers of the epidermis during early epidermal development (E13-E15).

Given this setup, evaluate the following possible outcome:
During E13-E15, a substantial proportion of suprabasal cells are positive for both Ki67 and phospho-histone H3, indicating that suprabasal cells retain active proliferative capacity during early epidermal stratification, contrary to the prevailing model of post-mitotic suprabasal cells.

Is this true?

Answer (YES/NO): NO